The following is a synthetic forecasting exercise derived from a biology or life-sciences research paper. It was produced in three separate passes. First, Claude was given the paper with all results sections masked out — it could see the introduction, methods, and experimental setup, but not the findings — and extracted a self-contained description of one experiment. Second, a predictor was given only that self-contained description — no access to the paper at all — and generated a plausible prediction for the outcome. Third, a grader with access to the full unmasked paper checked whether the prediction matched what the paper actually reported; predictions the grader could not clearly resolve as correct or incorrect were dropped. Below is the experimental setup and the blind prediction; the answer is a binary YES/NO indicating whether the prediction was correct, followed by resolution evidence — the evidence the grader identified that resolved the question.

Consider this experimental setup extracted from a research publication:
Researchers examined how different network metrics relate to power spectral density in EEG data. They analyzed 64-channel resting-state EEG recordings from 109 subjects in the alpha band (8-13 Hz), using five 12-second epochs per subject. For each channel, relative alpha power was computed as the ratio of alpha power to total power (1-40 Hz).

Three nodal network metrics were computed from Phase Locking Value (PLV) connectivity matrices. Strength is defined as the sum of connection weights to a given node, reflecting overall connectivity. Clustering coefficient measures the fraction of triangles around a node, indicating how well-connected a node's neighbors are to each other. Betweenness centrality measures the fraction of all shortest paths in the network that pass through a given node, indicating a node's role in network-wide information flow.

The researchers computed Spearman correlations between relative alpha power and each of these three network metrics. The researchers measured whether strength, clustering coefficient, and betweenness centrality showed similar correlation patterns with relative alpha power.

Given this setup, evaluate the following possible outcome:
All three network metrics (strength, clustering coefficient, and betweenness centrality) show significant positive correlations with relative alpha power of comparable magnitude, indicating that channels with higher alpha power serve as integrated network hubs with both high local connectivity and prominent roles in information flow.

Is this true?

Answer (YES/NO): NO